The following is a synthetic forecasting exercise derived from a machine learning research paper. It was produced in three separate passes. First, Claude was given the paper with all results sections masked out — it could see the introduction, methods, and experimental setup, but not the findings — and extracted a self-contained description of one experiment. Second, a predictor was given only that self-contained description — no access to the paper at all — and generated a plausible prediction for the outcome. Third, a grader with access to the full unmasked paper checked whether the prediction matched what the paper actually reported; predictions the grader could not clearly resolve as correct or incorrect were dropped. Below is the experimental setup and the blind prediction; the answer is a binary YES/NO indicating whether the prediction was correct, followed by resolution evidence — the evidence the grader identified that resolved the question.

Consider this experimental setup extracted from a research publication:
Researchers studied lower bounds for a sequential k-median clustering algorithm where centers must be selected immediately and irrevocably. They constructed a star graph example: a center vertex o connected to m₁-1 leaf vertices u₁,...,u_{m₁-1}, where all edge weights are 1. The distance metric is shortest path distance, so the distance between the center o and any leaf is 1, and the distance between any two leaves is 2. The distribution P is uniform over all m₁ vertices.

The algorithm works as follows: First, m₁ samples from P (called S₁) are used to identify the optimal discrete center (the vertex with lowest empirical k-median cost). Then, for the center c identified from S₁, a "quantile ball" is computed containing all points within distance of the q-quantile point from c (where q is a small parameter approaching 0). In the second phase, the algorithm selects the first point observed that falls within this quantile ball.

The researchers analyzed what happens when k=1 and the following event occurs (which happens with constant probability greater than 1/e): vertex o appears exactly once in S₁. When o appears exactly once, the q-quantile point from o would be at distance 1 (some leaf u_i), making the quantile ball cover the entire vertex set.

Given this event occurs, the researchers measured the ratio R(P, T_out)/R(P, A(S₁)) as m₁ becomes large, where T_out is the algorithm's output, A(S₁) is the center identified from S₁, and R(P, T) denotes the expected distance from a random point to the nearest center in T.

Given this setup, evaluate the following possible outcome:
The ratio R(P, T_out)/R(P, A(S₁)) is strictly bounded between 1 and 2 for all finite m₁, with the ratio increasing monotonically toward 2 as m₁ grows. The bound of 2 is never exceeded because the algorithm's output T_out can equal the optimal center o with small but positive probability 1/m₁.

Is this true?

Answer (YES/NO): NO